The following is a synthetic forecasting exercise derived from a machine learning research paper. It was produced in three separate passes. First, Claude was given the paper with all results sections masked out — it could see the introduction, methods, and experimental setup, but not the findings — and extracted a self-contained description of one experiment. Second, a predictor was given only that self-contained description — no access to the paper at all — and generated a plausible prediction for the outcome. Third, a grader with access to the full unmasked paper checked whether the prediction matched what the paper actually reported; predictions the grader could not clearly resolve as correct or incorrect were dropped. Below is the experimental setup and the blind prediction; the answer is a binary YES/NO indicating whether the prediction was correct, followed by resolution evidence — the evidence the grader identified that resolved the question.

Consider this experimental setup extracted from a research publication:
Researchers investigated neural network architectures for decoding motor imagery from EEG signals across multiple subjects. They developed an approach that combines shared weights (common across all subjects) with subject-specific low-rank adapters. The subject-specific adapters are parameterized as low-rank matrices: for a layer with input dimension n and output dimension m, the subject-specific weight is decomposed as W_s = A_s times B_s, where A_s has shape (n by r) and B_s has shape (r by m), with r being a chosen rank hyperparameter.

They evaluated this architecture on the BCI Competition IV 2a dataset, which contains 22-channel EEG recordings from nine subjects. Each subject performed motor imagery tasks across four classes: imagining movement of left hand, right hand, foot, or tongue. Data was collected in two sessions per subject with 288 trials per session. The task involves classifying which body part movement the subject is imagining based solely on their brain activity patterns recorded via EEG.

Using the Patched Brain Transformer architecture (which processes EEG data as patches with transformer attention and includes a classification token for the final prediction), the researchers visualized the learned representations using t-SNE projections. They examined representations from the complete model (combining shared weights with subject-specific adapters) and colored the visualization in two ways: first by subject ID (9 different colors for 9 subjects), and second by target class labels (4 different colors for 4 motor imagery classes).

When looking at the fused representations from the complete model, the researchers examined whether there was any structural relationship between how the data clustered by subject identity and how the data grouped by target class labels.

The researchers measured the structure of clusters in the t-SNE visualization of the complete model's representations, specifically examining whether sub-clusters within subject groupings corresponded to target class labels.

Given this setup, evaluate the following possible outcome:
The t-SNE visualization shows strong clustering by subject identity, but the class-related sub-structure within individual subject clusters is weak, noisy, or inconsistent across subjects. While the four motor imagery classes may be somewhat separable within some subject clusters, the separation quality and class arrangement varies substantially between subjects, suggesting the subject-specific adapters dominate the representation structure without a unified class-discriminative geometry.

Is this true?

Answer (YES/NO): NO